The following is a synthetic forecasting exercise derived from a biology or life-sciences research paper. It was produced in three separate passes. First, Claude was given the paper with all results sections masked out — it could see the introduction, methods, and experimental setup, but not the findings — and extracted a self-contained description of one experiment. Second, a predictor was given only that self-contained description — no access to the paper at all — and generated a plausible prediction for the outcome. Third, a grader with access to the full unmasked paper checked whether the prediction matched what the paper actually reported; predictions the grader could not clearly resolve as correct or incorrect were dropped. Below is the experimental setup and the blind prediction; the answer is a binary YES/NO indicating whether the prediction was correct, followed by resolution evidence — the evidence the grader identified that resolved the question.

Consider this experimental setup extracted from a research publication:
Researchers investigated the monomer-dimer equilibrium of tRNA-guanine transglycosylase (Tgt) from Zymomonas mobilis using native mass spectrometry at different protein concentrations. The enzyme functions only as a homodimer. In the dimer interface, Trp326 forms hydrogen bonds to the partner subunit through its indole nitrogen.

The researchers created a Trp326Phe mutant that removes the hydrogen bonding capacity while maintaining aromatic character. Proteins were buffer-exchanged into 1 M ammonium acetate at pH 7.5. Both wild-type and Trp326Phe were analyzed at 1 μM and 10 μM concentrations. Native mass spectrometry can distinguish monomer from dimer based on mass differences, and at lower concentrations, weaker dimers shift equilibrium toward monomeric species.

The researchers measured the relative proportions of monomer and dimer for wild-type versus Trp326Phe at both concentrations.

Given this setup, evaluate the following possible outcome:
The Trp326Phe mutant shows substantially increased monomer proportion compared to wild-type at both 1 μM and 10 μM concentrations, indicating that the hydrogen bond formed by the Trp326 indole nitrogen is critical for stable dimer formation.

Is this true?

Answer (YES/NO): NO